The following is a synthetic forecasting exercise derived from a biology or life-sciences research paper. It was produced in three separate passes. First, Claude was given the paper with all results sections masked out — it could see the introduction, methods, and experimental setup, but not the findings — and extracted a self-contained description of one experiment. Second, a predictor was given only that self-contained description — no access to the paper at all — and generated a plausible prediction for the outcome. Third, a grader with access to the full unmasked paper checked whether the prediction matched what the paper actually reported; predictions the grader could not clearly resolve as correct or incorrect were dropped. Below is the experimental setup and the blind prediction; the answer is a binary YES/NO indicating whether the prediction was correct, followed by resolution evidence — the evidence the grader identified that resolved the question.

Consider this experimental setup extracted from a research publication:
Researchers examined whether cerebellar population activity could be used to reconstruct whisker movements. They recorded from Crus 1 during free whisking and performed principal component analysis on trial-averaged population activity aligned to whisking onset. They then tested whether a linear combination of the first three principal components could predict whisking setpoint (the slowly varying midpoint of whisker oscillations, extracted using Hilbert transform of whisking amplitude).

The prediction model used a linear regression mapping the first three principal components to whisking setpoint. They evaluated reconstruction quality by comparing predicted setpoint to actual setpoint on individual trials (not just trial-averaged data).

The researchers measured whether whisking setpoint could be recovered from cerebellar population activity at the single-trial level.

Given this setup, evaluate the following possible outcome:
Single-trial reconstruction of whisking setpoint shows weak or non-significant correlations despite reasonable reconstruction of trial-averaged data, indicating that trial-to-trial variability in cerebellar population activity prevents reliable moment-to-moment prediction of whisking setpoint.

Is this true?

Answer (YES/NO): NO